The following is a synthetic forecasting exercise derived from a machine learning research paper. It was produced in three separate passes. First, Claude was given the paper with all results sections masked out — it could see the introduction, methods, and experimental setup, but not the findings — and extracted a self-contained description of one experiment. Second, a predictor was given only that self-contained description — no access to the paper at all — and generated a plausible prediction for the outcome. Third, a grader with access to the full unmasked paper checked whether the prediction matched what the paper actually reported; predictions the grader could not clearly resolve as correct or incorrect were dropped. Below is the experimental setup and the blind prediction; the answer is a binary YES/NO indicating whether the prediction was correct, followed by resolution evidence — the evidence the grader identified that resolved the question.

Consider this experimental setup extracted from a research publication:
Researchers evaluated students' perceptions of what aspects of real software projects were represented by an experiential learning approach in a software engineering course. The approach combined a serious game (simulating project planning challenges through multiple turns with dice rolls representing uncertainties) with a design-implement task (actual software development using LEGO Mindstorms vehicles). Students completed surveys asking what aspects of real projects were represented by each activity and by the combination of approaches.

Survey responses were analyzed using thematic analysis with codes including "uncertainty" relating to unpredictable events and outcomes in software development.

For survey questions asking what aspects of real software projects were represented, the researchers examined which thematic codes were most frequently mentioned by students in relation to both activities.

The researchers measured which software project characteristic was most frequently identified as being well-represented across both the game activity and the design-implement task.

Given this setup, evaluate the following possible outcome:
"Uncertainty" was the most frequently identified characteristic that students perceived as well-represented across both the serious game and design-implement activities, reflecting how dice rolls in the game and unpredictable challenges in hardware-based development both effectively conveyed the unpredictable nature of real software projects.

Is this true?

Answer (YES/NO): YES